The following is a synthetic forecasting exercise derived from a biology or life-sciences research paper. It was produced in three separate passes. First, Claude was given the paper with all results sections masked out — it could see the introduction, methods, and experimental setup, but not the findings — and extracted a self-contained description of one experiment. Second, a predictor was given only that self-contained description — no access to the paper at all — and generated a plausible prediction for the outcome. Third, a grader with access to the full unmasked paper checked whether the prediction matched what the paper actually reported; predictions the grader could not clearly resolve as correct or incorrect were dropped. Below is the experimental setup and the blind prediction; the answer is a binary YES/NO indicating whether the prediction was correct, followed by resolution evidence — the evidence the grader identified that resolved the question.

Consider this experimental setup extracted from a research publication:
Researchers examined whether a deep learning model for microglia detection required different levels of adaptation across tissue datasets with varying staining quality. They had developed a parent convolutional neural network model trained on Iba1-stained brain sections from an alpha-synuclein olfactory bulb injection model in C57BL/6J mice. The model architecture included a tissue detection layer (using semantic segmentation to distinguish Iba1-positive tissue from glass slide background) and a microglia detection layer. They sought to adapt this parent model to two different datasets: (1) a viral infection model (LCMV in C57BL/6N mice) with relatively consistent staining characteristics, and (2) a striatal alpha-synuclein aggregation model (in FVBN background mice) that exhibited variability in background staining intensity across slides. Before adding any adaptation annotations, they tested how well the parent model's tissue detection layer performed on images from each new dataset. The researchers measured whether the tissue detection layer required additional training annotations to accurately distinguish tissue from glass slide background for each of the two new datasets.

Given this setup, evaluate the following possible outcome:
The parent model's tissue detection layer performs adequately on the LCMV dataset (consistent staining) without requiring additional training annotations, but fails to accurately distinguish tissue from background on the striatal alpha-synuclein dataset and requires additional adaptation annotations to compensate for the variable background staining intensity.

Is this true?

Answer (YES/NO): YES